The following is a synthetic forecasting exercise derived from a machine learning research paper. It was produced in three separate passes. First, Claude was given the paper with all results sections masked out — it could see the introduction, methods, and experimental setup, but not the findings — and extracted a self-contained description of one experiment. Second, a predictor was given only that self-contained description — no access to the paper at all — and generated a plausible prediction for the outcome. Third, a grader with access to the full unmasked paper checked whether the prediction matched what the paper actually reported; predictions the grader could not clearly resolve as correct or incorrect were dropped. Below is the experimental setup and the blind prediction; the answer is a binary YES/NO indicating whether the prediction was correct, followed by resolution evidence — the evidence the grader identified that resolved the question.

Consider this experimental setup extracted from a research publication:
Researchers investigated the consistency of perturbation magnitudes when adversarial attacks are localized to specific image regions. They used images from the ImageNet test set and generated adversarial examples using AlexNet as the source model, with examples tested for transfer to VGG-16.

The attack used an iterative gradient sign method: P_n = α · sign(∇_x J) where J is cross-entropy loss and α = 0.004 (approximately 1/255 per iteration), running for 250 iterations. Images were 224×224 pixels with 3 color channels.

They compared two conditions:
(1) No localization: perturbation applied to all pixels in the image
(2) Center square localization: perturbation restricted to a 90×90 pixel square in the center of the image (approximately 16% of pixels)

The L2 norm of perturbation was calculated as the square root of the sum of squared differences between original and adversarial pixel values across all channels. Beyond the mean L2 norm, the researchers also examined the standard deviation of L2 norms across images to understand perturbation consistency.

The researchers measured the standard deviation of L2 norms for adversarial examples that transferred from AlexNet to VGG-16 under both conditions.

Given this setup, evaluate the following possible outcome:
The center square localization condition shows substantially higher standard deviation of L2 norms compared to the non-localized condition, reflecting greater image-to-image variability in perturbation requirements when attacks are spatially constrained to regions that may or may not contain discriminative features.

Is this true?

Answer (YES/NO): NO